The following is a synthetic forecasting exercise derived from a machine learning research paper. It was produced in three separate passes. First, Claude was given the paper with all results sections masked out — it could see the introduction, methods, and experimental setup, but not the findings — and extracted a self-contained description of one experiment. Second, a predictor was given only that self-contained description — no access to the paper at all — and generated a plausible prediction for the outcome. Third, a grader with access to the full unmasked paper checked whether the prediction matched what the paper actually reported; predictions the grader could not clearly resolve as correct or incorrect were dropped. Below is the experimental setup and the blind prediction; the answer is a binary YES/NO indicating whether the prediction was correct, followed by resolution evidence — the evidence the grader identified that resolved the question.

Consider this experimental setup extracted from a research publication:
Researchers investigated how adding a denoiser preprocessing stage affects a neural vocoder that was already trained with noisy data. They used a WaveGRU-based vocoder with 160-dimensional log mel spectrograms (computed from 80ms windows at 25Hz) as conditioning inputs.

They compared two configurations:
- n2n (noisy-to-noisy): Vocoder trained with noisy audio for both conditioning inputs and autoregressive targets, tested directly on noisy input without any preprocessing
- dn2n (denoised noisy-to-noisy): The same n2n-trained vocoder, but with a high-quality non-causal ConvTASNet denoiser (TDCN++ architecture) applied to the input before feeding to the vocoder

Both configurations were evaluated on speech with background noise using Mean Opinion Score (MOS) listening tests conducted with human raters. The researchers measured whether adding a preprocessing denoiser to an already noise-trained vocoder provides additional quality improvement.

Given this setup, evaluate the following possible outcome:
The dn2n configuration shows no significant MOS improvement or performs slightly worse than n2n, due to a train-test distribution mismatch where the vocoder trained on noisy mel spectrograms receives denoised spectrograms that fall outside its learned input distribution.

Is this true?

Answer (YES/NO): NO